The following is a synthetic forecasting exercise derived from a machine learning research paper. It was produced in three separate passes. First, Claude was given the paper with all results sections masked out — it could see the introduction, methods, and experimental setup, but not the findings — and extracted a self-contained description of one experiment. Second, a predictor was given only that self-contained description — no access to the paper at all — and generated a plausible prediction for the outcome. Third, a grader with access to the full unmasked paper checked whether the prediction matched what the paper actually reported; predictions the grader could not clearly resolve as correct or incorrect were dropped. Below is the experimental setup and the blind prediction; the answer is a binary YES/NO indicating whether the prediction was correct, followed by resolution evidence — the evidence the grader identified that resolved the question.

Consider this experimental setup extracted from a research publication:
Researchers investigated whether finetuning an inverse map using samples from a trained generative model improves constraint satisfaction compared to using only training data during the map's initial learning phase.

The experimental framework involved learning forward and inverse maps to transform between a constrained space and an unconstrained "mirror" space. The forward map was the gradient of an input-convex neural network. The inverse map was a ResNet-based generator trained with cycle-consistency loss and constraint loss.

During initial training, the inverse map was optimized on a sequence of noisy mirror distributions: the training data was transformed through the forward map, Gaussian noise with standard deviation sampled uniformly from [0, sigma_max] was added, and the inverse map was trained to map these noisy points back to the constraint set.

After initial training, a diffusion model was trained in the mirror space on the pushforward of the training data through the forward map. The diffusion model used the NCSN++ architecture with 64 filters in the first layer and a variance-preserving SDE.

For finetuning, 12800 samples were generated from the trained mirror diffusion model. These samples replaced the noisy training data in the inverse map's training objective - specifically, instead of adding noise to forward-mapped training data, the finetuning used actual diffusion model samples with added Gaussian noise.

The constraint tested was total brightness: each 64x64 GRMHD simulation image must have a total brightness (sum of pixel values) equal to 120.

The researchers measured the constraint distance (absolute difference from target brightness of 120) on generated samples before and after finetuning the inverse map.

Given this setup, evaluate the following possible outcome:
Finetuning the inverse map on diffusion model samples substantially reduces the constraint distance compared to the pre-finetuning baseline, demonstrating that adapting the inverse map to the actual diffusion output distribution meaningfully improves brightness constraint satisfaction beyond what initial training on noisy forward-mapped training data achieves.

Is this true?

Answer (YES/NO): NO